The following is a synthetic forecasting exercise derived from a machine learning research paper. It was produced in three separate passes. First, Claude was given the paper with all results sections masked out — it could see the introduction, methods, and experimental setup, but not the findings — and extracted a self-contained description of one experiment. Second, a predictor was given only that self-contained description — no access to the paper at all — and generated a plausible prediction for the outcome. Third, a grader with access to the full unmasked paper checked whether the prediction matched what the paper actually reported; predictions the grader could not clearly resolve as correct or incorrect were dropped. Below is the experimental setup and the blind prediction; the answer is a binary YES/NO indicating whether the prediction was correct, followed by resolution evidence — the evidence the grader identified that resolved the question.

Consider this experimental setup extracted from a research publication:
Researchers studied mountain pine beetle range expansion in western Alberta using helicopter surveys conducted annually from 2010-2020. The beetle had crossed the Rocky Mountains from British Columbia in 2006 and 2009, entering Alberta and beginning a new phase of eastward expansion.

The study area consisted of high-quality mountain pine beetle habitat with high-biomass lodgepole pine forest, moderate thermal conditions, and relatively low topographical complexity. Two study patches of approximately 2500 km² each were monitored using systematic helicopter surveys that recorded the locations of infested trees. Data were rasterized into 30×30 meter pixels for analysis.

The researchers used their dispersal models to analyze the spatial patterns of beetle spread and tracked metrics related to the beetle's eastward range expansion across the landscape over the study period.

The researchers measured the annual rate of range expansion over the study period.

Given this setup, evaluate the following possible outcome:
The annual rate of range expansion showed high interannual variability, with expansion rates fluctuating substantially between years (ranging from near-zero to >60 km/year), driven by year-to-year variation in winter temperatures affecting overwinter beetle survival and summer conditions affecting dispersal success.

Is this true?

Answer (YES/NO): NO